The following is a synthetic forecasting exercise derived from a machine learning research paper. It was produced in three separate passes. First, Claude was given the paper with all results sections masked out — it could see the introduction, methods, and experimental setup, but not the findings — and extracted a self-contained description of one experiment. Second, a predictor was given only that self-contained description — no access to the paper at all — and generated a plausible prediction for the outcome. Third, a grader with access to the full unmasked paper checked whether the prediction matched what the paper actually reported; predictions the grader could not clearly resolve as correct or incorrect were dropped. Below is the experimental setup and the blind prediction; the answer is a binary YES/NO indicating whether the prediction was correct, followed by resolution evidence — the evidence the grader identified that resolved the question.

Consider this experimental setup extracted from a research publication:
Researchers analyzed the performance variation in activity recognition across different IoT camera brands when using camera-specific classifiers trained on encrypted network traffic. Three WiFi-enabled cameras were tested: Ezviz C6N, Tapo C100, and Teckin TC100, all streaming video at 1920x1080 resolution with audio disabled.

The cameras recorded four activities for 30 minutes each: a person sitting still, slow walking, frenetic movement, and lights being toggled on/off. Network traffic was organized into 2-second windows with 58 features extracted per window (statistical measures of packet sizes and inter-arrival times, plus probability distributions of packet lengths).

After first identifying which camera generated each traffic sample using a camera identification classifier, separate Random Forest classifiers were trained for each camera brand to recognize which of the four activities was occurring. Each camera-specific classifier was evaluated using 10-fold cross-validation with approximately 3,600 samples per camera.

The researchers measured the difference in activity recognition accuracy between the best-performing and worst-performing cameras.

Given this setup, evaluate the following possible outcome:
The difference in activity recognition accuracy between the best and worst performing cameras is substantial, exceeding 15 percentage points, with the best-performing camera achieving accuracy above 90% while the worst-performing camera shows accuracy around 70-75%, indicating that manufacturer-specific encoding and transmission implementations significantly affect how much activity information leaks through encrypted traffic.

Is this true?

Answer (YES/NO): NO